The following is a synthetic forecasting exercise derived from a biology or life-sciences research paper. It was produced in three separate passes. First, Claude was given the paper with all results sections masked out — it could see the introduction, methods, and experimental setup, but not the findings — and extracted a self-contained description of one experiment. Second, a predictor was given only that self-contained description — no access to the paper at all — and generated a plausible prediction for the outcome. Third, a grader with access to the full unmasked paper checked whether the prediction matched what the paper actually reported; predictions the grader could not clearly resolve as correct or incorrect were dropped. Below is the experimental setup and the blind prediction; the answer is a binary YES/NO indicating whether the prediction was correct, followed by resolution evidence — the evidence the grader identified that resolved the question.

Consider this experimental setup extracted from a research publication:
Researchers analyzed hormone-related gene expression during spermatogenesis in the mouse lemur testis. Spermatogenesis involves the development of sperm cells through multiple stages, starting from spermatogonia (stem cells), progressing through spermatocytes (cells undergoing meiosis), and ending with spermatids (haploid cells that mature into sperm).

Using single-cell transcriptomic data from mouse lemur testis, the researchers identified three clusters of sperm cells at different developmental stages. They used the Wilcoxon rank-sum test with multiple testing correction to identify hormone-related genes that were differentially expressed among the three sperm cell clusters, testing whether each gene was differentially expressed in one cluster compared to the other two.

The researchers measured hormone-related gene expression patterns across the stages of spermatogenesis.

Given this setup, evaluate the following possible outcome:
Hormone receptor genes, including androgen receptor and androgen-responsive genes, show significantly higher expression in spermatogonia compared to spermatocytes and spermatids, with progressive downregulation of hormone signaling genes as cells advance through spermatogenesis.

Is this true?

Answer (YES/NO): NO